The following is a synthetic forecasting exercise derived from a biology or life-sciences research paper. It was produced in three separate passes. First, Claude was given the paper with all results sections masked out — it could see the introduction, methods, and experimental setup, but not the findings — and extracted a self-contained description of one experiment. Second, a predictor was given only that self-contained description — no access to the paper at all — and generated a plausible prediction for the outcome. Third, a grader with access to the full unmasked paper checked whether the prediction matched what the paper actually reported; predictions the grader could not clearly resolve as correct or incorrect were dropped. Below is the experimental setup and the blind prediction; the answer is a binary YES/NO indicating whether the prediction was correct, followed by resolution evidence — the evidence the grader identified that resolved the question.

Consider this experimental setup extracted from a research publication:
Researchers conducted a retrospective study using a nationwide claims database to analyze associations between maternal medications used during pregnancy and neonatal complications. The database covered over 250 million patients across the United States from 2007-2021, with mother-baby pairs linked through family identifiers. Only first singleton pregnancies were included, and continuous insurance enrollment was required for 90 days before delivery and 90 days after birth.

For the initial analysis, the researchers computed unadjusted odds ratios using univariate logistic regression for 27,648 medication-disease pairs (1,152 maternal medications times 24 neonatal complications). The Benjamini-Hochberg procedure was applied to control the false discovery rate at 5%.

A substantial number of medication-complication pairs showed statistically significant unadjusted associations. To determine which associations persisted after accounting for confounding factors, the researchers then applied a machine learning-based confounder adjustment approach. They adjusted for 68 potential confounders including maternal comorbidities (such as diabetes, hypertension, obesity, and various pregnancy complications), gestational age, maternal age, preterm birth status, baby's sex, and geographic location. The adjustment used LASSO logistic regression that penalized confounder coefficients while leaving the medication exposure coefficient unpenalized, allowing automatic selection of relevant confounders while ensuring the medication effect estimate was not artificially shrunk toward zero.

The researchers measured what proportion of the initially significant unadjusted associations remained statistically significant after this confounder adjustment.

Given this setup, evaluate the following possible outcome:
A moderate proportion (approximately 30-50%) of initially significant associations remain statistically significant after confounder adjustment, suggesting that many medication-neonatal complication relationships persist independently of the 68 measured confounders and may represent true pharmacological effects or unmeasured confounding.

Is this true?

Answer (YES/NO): NO